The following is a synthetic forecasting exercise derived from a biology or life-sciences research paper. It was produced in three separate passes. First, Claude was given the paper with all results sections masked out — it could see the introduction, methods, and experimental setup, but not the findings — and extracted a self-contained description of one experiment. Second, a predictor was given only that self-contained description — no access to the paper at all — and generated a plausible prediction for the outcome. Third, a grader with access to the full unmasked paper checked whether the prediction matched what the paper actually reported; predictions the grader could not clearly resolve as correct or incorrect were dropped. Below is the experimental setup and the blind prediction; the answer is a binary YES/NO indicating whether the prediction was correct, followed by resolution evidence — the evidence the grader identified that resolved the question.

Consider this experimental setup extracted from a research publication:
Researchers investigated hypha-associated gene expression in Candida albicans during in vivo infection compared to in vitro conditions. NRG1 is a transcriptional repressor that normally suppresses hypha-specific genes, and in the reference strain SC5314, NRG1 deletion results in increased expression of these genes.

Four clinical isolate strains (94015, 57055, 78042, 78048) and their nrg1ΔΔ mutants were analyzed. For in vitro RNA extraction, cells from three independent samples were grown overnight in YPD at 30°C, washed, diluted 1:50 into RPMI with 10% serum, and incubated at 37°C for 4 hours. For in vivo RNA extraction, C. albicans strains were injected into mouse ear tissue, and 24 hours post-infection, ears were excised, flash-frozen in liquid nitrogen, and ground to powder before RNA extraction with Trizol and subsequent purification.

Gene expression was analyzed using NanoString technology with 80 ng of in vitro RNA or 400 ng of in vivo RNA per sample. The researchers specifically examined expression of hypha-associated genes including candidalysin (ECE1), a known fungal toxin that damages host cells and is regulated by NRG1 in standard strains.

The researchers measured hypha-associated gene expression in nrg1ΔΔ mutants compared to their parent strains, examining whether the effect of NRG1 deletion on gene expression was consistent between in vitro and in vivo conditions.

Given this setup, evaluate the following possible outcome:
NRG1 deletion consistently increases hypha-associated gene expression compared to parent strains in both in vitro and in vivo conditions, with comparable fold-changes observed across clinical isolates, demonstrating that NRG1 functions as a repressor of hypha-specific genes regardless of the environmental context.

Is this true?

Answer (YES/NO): NO